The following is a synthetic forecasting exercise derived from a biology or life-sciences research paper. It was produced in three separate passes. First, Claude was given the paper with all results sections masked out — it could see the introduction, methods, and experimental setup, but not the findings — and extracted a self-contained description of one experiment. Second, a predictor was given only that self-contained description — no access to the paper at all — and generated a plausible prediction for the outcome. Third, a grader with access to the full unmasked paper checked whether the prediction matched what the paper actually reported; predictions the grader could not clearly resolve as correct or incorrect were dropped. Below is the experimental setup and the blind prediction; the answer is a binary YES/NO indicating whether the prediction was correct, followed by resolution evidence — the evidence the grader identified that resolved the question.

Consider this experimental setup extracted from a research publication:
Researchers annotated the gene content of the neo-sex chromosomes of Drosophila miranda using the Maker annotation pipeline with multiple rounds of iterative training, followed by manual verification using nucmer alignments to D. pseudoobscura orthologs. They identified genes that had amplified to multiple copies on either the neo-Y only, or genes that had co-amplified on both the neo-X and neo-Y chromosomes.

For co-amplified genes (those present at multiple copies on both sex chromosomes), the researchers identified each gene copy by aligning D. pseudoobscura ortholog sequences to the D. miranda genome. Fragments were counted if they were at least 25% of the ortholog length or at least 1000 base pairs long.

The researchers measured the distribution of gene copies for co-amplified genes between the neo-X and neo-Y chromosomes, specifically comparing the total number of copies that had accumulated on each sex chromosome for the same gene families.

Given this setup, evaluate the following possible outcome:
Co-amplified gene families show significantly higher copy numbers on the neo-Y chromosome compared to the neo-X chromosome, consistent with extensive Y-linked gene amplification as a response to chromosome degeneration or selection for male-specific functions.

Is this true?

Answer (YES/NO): YES